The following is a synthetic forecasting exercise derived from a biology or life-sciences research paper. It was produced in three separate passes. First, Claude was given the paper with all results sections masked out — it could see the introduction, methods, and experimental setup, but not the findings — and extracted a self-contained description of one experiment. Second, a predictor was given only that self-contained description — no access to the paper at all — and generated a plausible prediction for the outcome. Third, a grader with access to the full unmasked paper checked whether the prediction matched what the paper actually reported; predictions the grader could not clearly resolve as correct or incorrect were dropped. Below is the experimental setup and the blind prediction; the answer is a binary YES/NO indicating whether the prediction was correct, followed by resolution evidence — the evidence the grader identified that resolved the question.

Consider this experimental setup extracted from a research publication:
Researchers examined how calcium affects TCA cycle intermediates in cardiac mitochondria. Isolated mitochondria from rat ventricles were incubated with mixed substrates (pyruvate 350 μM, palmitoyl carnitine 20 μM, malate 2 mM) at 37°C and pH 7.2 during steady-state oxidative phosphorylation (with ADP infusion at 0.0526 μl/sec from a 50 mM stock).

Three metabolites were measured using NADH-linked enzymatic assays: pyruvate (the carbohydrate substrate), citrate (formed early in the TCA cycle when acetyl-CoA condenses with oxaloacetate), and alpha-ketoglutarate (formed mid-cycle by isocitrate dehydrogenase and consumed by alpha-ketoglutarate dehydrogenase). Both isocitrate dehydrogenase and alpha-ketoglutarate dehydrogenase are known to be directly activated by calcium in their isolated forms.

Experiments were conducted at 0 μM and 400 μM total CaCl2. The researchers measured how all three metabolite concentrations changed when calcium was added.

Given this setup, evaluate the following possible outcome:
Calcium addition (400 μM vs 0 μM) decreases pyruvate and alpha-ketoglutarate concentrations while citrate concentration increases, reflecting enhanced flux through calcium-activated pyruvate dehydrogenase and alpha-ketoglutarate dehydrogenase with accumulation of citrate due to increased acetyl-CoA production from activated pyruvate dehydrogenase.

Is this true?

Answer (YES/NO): NO